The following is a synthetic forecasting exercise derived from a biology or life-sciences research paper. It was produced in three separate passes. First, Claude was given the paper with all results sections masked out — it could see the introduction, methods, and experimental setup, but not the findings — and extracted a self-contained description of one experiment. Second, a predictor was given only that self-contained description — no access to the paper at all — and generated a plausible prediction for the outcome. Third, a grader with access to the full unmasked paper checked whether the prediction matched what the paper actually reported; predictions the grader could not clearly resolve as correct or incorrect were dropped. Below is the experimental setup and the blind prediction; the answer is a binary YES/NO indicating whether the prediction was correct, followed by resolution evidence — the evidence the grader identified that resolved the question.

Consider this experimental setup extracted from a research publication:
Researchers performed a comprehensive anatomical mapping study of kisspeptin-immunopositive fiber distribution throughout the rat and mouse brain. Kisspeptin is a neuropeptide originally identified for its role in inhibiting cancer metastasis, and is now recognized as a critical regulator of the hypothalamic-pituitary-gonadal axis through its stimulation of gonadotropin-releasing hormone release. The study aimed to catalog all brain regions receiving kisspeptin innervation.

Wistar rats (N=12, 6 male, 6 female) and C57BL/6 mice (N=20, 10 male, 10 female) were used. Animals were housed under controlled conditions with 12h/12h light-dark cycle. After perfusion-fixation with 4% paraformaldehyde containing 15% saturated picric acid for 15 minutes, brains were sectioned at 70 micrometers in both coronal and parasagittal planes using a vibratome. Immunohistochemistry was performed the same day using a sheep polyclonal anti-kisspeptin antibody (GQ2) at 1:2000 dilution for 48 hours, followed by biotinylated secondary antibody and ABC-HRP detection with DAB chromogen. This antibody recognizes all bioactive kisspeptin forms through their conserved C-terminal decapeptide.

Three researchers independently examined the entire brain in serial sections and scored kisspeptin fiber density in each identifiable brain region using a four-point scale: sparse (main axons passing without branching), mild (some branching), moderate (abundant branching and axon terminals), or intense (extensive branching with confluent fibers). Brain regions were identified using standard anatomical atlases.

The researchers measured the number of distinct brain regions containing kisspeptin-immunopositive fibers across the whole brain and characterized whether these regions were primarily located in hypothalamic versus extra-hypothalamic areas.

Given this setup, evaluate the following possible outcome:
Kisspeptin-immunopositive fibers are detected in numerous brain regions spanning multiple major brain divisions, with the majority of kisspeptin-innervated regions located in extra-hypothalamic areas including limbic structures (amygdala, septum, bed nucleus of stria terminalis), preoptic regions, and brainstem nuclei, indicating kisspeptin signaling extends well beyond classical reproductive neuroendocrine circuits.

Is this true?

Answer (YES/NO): YES